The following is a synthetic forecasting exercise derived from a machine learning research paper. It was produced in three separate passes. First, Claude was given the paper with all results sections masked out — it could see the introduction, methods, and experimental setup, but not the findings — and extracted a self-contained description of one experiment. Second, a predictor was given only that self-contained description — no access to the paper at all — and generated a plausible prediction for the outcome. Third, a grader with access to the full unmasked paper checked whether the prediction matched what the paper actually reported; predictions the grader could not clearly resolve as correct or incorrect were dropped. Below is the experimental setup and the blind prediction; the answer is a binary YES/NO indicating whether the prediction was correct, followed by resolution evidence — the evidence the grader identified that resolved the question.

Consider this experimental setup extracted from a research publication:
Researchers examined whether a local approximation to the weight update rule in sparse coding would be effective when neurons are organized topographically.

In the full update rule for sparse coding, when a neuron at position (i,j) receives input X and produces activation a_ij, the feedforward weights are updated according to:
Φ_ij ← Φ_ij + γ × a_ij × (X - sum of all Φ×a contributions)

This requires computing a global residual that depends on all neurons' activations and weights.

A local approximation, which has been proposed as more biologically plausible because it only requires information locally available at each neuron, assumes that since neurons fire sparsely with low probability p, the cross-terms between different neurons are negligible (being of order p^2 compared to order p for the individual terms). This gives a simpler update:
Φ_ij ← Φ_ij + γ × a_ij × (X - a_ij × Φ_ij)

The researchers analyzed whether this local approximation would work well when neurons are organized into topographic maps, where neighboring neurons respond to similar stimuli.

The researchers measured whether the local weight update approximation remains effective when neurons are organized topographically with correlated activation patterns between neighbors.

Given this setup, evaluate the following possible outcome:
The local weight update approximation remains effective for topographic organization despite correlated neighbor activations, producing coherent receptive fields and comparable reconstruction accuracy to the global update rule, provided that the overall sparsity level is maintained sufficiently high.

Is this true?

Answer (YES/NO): NO